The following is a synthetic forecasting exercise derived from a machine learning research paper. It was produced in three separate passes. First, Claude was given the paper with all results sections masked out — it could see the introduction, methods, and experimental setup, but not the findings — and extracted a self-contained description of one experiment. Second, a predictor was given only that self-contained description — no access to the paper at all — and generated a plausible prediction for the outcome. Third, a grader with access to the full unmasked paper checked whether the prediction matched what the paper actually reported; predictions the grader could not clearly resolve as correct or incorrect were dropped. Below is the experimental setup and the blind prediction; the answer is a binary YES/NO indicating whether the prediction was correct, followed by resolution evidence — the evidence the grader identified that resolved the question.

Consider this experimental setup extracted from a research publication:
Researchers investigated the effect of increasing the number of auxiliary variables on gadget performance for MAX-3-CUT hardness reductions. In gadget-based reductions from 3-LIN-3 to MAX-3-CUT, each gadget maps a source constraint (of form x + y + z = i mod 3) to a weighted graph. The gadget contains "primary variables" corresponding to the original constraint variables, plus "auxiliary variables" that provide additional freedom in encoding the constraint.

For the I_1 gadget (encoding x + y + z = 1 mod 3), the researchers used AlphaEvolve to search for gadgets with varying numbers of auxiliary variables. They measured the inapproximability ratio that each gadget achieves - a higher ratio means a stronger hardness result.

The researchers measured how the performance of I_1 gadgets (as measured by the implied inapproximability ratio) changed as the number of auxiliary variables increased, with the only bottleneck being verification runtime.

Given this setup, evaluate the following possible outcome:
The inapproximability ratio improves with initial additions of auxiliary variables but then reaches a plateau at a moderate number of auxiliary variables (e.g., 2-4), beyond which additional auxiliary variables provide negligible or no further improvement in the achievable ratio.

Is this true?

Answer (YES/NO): NO